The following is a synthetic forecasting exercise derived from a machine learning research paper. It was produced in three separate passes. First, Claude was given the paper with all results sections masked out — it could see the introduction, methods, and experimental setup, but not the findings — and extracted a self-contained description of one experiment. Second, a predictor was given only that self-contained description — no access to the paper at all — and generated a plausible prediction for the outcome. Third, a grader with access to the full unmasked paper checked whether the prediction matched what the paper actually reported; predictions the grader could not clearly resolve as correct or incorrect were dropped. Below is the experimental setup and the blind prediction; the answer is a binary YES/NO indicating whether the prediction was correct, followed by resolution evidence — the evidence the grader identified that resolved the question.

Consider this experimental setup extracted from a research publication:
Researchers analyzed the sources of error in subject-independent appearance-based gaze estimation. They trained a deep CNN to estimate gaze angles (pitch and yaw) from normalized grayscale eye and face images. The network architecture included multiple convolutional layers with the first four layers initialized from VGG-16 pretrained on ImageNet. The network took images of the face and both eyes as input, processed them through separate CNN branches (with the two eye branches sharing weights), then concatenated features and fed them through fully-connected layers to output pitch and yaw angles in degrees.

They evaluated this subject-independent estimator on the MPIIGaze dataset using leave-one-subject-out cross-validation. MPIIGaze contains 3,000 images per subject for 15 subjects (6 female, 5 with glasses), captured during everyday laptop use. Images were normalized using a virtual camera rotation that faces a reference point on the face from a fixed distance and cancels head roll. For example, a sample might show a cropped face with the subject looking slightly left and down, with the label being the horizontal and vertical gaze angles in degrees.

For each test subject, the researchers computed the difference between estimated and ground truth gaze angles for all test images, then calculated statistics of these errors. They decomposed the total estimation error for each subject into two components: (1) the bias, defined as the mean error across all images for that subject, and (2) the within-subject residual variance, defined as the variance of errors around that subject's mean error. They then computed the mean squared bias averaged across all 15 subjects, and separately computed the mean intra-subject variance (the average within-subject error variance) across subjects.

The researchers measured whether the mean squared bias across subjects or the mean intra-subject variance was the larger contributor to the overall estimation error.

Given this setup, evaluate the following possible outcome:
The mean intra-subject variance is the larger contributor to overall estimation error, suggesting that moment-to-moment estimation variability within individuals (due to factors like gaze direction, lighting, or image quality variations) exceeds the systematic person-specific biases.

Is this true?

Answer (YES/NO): NO